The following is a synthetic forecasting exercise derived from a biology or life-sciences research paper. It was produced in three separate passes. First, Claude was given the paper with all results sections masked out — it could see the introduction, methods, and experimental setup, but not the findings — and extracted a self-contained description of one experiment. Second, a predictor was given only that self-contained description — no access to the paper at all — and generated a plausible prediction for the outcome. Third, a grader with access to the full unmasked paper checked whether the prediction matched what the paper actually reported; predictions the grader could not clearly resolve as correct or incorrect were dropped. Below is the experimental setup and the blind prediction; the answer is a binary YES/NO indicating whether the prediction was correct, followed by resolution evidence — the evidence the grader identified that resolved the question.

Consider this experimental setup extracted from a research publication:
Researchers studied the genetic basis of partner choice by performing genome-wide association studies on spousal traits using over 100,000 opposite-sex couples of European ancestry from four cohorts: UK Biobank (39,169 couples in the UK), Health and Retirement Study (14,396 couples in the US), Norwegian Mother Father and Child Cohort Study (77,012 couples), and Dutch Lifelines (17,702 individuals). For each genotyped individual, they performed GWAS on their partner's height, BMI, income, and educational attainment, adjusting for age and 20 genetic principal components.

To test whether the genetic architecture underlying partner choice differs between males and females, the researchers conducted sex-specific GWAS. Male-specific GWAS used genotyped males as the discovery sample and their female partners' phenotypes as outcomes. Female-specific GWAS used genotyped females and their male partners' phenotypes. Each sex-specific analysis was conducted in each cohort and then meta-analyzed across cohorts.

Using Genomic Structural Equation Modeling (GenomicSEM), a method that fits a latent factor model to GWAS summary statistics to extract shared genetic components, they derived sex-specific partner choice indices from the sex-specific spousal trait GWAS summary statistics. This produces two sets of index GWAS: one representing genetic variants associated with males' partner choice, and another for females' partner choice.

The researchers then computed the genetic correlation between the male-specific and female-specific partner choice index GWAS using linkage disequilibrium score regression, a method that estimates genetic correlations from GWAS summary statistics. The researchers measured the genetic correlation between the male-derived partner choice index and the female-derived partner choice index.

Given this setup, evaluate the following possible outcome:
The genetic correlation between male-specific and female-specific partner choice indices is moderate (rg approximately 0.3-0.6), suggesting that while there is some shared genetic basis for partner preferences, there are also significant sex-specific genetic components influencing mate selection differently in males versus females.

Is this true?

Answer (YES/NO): NO